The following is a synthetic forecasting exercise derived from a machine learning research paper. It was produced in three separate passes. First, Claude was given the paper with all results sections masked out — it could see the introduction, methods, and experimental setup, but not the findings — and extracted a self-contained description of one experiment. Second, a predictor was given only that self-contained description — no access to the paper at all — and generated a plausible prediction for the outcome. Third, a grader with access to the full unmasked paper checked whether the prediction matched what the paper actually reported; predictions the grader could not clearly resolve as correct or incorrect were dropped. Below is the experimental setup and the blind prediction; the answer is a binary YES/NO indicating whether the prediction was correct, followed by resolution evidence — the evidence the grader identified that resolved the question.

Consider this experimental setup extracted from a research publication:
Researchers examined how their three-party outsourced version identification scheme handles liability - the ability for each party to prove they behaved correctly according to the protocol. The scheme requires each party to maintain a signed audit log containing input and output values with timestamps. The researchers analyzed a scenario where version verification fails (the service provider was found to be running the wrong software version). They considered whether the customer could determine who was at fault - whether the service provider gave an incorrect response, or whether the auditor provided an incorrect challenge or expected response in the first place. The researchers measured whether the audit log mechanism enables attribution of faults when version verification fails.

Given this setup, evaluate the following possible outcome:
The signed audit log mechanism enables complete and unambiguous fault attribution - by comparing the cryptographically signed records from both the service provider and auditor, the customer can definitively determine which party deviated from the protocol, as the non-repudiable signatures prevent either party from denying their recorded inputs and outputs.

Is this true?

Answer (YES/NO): NO